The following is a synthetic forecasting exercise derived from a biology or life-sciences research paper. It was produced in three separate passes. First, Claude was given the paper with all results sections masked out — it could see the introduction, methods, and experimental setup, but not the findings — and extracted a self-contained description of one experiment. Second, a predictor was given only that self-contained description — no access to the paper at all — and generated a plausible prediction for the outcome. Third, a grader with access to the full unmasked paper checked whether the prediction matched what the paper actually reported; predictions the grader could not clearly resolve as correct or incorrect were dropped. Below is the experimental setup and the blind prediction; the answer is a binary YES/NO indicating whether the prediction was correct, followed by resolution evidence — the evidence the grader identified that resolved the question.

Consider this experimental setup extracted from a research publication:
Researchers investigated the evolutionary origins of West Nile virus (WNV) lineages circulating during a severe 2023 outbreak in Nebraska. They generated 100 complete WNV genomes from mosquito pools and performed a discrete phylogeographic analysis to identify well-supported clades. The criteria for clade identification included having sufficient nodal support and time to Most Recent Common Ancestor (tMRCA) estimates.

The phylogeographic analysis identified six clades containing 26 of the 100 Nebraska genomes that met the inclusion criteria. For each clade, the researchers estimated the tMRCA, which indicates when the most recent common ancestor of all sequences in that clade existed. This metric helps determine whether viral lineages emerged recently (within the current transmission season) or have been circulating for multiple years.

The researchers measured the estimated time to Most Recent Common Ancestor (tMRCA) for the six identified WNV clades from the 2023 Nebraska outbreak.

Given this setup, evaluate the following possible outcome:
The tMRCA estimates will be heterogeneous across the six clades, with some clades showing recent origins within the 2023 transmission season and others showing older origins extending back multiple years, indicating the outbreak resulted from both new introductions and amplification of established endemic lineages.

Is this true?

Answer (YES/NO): NO